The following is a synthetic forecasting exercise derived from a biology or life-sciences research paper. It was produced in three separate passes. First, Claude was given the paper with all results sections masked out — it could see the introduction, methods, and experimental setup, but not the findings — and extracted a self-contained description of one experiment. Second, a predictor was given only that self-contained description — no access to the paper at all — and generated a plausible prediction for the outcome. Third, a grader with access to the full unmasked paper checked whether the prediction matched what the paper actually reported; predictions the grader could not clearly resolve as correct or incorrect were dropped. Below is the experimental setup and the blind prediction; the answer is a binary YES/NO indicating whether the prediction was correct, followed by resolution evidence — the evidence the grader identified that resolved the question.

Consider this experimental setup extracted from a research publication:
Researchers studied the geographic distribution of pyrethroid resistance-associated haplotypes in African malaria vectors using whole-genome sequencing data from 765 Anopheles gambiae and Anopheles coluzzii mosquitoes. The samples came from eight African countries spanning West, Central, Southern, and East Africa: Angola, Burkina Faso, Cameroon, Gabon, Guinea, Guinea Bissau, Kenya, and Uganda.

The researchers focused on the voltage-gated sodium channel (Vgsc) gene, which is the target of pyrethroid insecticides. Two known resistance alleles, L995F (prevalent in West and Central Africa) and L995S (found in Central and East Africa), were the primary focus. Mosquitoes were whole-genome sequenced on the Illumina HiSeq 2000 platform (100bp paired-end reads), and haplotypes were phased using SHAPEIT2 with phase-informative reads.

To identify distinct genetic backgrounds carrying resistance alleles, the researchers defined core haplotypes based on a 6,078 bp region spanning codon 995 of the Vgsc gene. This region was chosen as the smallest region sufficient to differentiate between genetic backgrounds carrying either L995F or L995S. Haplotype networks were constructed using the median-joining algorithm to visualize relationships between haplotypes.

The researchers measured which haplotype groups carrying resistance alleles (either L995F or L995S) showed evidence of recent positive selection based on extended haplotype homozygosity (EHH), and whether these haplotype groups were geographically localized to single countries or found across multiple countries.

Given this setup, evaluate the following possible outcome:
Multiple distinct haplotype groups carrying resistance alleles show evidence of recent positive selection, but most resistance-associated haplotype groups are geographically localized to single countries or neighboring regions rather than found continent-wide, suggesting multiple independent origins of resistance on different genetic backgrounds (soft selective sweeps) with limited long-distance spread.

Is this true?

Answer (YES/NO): NO